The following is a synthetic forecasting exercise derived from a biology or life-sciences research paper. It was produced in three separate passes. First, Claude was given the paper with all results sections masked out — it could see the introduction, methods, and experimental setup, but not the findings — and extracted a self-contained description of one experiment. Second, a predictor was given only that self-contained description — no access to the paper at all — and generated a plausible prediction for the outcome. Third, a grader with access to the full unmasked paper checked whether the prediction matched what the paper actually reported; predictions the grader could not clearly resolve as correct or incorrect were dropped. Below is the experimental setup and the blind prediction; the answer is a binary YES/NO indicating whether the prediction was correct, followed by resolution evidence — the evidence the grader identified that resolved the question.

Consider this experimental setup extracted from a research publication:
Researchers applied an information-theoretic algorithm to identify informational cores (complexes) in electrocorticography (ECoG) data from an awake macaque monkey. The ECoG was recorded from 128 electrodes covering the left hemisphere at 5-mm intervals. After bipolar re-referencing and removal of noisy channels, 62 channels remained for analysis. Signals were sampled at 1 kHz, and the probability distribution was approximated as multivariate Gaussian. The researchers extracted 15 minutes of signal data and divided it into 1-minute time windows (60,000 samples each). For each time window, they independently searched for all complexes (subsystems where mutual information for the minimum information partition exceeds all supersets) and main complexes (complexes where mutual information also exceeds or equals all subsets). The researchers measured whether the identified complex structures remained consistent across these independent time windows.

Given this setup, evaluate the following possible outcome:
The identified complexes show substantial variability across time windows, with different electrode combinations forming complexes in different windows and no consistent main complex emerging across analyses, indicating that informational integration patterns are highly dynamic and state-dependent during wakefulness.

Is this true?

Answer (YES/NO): NO